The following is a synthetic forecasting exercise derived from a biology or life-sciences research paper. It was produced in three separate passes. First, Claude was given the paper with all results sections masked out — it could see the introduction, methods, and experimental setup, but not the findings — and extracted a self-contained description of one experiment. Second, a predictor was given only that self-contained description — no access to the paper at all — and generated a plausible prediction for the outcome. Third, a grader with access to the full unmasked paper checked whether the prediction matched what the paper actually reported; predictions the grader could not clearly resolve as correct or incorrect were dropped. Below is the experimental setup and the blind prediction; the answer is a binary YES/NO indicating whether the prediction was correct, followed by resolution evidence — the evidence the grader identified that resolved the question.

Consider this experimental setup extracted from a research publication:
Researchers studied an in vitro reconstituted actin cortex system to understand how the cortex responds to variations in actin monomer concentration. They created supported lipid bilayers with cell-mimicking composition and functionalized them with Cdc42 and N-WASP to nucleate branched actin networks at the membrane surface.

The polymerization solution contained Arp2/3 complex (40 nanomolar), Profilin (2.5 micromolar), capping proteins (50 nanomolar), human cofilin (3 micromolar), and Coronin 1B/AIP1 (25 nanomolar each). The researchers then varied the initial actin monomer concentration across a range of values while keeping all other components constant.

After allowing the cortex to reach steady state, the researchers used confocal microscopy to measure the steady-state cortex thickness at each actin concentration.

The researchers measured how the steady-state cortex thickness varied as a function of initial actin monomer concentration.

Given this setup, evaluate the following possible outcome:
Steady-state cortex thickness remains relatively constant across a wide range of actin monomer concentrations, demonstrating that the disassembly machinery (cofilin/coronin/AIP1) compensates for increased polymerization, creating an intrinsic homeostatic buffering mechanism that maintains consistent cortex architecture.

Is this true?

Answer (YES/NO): NO